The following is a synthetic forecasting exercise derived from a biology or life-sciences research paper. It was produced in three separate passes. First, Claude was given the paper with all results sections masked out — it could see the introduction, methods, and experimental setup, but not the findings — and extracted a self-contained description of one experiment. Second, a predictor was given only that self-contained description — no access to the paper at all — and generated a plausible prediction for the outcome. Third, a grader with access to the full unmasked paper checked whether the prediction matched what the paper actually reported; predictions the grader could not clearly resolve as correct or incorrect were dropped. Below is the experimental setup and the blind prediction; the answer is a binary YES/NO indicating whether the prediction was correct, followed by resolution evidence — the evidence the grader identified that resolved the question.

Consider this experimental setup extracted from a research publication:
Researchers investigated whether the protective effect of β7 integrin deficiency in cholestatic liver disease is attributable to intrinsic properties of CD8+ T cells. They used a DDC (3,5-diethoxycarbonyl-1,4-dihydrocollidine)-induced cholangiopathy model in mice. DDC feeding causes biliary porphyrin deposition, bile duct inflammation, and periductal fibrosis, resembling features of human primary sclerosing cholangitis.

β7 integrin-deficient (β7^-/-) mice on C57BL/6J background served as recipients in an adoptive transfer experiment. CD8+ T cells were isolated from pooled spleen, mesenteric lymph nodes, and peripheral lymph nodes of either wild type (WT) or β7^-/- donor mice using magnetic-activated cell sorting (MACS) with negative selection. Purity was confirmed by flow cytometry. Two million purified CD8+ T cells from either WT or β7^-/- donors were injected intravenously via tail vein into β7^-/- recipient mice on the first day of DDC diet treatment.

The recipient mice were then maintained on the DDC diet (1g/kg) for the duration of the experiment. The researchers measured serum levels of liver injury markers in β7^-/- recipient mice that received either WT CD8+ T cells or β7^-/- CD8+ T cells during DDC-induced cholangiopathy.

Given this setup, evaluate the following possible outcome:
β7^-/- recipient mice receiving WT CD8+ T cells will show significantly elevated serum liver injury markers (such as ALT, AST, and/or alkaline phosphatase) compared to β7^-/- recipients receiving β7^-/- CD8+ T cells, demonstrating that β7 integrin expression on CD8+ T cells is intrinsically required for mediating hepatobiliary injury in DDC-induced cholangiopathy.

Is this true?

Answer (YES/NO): YES